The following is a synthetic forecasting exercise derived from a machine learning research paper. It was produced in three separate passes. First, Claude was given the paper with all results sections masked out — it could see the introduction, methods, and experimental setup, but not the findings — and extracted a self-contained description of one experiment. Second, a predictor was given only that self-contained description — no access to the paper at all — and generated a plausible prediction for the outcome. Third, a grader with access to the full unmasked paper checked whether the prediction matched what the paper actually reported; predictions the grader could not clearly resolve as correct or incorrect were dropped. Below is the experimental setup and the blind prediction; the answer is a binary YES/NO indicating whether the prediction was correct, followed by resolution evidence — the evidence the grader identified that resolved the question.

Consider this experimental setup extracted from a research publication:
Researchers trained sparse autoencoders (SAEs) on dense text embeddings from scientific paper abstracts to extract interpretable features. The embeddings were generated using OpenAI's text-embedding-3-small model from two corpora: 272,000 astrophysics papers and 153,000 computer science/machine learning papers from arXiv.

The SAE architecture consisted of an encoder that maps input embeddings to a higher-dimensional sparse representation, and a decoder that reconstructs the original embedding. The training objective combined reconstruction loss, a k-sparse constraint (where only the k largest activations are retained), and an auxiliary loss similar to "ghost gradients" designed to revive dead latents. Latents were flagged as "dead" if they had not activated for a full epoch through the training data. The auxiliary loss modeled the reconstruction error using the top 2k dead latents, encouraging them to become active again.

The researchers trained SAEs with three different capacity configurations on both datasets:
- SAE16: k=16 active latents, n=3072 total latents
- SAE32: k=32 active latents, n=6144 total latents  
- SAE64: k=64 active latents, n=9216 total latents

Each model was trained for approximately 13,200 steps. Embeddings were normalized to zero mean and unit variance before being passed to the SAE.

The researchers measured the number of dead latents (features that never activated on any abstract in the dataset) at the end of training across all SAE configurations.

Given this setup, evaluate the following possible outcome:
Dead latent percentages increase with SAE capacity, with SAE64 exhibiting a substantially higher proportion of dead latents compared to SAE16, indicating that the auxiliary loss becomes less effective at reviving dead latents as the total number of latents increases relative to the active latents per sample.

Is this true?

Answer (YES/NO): NO